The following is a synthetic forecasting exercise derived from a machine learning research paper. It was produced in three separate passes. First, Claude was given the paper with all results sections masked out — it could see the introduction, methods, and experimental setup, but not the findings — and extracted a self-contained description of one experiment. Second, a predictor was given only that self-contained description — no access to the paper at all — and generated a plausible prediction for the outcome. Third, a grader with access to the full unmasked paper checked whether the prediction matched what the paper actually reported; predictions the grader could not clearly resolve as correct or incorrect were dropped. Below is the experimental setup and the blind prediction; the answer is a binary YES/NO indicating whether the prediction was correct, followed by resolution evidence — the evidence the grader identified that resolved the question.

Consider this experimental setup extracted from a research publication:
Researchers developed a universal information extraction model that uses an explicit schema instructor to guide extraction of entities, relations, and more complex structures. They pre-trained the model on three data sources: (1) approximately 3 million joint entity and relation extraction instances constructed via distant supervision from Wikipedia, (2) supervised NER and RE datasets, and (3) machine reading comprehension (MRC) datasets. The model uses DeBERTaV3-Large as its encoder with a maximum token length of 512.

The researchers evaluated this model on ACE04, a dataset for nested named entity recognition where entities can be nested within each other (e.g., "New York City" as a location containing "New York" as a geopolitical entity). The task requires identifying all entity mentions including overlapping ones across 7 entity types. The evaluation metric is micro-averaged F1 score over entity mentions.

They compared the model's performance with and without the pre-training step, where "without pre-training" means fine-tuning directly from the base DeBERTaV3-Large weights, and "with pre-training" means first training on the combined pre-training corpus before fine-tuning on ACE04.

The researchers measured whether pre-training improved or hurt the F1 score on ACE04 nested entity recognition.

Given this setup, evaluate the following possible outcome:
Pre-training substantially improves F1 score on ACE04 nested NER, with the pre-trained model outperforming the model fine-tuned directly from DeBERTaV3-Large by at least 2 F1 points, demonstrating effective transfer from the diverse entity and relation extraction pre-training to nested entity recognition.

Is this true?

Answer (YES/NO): NO